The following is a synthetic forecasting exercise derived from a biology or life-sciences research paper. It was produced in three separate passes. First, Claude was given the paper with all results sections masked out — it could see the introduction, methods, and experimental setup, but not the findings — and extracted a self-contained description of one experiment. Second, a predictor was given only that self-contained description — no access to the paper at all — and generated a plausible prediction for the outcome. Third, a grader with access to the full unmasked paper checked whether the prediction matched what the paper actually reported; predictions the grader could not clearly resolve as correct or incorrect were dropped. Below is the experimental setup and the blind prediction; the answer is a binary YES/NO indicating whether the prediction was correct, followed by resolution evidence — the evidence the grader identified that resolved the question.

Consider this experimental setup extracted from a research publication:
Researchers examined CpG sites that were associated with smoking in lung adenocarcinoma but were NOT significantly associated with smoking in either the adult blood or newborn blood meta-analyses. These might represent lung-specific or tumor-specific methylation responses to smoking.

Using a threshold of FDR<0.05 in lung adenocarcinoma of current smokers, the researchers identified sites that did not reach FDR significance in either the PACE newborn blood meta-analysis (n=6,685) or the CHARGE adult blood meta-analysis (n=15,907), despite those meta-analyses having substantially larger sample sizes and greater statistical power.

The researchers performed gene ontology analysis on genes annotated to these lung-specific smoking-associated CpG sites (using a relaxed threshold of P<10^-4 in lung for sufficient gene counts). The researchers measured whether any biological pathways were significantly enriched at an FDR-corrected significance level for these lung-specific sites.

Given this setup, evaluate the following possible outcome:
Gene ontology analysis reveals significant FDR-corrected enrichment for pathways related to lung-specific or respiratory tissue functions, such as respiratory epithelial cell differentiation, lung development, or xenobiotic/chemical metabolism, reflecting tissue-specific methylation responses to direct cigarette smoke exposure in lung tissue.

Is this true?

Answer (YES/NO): NO